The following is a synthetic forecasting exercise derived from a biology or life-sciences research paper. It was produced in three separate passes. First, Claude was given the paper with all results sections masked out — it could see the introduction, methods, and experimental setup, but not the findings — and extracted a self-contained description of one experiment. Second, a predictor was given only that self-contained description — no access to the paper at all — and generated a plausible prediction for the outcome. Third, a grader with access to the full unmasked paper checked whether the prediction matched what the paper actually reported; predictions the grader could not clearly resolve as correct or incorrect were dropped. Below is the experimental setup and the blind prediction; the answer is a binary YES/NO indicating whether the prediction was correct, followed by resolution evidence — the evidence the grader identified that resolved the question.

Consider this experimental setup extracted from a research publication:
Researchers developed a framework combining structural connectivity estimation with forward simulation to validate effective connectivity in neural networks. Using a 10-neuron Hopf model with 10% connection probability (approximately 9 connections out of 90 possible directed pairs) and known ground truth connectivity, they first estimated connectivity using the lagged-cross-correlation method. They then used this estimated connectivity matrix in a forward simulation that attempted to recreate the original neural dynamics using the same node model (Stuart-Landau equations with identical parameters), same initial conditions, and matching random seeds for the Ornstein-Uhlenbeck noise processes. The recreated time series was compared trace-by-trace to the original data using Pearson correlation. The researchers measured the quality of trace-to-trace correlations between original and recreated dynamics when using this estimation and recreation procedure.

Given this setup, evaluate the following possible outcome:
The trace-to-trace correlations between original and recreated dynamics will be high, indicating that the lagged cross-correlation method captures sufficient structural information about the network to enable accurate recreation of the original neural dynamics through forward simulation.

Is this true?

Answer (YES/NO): YES